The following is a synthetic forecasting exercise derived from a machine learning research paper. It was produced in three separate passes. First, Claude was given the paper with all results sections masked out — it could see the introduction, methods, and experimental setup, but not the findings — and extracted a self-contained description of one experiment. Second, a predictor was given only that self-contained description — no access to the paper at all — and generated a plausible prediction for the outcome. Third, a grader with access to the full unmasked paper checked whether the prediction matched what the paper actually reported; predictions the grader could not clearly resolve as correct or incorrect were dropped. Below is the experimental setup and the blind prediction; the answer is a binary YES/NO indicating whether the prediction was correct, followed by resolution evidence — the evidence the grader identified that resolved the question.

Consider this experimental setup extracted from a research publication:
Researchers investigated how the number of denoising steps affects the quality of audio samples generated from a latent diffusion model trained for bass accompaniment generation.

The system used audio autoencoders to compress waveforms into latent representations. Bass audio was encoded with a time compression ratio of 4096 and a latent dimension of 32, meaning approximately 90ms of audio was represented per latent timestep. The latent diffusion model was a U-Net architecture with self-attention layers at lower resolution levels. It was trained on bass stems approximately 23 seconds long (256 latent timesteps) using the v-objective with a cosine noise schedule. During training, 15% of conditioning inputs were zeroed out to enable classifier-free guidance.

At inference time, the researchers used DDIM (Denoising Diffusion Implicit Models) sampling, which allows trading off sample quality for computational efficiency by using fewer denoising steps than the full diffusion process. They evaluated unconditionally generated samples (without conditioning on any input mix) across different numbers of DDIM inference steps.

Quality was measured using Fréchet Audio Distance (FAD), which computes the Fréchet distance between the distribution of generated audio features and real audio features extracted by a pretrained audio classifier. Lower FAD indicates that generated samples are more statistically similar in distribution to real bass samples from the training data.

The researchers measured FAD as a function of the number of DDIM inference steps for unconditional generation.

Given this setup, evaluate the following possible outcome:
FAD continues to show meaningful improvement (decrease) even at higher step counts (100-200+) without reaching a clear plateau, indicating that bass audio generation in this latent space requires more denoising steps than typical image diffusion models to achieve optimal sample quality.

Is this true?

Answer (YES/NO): NO